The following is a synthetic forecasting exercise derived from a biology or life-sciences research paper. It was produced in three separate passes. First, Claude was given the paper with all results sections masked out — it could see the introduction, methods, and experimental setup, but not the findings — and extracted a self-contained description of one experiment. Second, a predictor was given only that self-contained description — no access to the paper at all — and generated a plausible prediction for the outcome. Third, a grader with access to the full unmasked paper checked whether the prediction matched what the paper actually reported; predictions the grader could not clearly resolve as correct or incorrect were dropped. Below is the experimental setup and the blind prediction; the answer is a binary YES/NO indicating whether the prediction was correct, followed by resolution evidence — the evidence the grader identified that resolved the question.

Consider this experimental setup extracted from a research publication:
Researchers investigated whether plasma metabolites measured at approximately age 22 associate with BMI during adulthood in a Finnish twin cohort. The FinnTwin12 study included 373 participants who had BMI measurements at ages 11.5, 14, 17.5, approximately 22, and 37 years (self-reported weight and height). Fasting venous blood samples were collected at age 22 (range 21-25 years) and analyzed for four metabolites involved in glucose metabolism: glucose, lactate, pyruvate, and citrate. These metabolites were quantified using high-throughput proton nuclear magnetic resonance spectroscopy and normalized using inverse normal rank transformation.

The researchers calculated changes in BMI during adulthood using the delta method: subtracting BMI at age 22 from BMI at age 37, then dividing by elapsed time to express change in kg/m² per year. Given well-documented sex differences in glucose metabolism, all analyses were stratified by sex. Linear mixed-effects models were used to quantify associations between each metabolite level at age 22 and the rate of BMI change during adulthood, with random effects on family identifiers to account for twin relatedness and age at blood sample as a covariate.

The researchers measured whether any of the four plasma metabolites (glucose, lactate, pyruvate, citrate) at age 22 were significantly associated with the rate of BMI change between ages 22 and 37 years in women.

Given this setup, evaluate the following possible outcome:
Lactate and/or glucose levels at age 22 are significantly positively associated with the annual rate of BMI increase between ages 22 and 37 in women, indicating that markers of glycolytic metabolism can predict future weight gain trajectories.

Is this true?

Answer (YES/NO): NO